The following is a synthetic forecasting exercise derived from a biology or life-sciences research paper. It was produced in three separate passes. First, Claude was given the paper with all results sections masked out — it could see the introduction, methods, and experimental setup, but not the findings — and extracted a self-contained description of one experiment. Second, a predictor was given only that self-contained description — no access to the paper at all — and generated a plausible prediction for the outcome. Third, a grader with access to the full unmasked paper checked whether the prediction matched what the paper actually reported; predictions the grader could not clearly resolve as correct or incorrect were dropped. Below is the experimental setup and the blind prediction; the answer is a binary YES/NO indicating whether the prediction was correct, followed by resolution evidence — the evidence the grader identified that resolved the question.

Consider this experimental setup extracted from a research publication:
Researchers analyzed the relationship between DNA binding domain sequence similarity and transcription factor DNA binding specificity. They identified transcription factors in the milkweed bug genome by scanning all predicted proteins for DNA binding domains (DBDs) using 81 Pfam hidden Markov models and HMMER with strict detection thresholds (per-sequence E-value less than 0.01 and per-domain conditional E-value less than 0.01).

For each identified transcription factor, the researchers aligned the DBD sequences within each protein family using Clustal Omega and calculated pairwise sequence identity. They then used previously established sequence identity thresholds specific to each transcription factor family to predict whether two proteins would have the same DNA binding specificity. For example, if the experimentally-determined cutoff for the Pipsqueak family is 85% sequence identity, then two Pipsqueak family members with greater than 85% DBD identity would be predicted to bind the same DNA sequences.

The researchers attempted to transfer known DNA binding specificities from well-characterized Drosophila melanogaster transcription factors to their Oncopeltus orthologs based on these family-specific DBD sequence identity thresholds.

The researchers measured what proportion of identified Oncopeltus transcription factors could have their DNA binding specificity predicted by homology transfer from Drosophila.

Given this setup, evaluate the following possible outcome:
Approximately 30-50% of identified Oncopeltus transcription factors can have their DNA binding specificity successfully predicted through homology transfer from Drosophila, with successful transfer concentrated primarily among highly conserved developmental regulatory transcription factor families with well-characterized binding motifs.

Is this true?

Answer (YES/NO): NO